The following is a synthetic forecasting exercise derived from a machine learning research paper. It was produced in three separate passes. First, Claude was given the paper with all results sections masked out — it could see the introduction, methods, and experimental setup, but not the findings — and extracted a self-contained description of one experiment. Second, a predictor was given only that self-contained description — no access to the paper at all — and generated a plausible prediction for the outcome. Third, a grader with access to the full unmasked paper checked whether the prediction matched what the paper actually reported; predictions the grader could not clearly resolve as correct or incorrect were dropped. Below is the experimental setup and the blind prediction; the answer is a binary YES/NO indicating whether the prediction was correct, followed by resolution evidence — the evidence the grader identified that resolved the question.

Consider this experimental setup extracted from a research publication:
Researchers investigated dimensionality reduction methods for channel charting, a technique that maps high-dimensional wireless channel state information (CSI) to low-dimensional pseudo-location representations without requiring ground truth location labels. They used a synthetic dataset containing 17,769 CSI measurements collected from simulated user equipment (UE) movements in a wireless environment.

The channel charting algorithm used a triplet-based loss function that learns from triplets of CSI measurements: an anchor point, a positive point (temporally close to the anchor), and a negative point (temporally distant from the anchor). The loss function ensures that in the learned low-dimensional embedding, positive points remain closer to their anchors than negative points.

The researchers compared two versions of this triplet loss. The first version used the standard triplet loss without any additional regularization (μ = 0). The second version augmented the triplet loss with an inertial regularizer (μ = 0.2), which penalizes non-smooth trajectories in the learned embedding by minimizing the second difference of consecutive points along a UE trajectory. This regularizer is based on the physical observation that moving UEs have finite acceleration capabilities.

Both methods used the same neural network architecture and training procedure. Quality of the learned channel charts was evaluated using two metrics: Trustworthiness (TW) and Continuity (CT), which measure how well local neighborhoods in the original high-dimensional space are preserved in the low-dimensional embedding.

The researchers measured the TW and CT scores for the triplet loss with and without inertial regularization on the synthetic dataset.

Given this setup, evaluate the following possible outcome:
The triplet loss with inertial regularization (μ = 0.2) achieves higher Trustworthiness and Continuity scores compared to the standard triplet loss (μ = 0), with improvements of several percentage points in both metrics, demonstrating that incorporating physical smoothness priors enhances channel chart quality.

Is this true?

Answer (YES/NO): NO